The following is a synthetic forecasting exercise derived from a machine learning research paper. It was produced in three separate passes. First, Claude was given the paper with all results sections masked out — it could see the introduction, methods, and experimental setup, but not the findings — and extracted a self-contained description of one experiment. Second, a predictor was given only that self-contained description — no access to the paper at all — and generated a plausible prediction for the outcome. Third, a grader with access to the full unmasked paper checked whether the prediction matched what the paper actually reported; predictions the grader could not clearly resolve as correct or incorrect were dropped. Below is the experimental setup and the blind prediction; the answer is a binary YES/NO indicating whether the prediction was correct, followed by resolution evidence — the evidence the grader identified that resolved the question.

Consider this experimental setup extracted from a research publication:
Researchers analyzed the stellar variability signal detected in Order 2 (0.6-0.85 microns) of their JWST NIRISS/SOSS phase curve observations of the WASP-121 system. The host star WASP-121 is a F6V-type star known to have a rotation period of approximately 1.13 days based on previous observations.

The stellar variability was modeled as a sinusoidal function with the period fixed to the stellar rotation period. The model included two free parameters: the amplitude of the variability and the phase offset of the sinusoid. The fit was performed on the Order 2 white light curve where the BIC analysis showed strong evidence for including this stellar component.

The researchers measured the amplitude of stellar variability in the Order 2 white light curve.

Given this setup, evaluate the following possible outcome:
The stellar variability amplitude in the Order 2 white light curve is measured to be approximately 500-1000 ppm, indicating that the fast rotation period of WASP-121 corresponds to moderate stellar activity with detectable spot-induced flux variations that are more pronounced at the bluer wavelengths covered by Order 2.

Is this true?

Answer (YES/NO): NO